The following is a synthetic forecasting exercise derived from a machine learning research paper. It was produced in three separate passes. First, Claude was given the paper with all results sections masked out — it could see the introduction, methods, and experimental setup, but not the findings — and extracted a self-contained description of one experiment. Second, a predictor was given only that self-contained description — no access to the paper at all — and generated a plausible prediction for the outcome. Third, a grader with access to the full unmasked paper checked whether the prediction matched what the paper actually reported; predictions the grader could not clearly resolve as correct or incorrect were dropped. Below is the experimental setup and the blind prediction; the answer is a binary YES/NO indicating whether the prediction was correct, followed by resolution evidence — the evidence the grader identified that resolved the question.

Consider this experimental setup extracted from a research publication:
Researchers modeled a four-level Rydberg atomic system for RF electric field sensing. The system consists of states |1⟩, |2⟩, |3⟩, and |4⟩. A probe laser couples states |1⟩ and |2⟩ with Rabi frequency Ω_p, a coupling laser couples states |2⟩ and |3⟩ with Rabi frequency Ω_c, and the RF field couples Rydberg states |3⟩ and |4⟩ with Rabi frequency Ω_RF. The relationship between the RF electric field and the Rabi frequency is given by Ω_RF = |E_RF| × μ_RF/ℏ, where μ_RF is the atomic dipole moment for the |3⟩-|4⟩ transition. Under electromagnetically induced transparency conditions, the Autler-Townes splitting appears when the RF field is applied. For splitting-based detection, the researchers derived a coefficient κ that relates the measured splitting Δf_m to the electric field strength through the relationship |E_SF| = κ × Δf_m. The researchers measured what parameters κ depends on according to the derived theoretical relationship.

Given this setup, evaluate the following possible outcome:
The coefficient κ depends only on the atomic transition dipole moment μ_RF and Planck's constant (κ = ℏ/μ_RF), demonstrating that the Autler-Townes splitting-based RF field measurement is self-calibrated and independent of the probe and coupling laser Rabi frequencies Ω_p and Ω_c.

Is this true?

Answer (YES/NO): NO